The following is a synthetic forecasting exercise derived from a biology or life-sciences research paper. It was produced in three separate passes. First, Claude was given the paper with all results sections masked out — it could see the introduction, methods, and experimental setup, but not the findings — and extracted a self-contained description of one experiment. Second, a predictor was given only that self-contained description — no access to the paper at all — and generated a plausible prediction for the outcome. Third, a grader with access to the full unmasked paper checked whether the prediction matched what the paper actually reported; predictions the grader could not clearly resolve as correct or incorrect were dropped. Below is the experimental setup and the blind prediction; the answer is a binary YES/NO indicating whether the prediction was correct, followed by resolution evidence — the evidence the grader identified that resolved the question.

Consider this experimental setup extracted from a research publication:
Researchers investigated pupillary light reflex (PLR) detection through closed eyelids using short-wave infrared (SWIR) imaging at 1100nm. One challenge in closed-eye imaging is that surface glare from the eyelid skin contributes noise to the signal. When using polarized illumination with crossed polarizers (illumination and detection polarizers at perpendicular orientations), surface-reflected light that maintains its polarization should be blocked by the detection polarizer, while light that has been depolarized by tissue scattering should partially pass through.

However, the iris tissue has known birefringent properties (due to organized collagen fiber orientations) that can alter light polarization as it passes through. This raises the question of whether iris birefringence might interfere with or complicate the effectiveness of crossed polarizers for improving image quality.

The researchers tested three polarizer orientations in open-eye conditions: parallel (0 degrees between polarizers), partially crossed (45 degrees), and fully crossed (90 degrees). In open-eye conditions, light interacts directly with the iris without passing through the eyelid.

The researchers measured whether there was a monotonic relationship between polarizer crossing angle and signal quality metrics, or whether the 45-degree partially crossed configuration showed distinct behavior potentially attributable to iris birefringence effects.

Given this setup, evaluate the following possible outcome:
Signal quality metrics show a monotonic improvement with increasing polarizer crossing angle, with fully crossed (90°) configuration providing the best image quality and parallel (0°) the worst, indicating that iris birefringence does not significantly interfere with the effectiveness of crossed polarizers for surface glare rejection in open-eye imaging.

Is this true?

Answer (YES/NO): NO